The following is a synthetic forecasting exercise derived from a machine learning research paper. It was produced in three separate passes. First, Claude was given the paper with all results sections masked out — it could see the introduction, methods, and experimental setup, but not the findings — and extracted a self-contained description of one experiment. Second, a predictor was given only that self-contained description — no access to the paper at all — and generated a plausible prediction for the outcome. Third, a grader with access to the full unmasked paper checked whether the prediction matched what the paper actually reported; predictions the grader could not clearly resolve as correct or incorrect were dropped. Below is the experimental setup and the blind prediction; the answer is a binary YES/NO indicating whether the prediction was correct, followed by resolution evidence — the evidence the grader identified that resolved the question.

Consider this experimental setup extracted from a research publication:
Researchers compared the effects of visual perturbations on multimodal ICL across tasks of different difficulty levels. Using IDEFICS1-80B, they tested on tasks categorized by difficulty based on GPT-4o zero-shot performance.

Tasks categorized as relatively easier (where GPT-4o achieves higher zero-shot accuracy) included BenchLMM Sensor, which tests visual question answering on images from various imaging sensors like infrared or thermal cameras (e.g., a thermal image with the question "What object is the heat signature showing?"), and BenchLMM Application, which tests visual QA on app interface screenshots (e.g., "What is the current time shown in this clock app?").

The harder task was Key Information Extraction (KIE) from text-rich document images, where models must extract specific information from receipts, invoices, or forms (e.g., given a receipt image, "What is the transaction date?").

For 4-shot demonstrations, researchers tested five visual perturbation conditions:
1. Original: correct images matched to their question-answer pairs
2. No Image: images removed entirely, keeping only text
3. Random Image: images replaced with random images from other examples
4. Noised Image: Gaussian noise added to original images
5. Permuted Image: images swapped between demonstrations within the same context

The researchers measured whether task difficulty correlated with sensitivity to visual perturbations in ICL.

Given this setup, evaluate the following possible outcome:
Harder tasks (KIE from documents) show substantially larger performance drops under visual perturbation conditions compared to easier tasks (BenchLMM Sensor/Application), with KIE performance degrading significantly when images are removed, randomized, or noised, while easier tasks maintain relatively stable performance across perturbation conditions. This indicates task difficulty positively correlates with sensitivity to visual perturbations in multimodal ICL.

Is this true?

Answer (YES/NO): NO